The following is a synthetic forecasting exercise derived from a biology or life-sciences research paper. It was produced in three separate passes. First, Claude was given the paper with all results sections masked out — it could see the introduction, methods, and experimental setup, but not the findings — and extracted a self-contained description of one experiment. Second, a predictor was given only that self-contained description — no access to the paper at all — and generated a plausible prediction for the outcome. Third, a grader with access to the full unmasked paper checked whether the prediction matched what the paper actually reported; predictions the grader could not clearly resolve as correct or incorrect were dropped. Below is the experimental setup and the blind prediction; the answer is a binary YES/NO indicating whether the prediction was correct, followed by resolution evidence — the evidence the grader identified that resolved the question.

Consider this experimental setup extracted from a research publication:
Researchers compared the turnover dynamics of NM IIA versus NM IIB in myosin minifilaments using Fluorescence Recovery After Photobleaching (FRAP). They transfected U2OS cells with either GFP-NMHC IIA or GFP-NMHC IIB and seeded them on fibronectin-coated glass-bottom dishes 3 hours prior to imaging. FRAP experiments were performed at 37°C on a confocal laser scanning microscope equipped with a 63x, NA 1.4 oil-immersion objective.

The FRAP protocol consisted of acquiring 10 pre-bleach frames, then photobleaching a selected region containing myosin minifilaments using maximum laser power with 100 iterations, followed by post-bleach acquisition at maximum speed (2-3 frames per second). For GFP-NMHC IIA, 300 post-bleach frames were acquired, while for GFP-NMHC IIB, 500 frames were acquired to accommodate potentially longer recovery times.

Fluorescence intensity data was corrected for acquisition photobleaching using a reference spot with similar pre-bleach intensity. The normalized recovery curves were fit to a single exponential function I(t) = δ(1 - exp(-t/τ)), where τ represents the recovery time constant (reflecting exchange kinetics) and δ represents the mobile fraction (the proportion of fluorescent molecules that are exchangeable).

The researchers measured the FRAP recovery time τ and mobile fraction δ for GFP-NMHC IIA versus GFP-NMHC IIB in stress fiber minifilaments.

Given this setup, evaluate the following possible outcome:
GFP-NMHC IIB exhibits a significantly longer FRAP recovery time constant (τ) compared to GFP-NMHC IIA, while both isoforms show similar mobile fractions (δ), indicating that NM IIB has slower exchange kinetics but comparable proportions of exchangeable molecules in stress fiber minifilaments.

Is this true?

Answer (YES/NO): NO